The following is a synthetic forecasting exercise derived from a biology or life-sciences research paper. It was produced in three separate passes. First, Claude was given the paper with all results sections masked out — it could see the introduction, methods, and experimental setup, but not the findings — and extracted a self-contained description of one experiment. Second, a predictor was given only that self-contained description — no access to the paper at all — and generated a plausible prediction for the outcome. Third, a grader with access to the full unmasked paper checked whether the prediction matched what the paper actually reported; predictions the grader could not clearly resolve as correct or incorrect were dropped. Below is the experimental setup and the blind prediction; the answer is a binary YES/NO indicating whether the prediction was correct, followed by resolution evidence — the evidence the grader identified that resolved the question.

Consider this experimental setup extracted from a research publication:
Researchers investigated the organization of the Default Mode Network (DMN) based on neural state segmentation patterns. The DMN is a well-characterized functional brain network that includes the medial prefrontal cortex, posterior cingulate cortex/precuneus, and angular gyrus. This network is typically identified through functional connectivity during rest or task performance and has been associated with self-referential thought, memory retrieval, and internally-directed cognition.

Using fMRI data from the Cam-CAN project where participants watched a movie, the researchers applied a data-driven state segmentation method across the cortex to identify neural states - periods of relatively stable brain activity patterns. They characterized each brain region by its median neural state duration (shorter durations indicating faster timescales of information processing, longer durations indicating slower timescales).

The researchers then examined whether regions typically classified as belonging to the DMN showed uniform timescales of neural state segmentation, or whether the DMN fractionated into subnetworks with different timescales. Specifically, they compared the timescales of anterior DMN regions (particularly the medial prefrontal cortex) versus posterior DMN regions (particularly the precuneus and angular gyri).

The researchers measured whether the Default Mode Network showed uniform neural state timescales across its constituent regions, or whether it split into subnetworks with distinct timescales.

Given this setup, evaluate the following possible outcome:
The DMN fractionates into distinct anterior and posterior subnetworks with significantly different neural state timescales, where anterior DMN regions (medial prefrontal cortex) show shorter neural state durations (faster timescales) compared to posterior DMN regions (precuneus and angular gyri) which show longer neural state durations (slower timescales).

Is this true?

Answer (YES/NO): NO